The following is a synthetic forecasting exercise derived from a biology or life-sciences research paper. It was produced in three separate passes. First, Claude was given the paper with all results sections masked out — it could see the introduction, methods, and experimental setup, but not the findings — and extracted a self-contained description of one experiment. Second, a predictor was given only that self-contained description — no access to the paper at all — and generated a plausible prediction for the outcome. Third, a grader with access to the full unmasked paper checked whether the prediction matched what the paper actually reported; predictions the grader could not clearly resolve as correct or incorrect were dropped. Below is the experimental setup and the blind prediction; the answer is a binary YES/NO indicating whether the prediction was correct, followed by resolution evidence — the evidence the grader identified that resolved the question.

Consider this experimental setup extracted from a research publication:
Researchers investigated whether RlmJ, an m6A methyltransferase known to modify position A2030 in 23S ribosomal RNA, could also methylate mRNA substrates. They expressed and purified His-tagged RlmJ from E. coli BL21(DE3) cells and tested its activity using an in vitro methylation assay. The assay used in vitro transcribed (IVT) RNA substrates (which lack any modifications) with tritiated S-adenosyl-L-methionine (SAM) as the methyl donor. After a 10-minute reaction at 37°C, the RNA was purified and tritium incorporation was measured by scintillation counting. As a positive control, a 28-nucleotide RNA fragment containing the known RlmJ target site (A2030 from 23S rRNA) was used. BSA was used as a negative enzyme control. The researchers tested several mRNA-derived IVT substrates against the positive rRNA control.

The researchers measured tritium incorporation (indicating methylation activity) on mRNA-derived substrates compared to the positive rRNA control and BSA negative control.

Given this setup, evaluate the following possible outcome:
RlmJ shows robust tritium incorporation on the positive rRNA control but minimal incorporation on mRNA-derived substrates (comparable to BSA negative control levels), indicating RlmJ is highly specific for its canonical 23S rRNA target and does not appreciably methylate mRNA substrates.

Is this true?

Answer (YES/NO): NO